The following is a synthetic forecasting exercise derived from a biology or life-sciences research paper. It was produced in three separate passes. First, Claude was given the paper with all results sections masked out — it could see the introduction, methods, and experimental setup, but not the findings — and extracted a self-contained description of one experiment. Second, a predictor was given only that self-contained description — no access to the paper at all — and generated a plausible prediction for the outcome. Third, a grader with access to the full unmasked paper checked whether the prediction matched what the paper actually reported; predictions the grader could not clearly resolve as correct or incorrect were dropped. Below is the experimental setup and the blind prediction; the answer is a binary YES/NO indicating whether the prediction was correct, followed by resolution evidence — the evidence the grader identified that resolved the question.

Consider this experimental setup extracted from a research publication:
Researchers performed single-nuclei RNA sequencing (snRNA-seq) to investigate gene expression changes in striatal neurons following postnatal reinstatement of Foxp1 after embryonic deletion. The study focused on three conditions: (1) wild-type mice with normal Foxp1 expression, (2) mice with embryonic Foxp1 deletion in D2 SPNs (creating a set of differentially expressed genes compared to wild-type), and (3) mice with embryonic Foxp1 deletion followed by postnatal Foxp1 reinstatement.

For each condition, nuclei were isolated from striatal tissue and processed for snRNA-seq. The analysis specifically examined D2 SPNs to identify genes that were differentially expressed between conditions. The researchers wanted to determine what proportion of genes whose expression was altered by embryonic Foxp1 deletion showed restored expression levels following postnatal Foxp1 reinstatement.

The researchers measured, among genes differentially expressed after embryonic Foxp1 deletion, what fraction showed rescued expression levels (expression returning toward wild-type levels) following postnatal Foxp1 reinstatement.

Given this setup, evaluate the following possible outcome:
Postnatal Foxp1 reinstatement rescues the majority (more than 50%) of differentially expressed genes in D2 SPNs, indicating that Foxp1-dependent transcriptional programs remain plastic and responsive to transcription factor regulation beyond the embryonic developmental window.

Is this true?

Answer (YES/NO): NO